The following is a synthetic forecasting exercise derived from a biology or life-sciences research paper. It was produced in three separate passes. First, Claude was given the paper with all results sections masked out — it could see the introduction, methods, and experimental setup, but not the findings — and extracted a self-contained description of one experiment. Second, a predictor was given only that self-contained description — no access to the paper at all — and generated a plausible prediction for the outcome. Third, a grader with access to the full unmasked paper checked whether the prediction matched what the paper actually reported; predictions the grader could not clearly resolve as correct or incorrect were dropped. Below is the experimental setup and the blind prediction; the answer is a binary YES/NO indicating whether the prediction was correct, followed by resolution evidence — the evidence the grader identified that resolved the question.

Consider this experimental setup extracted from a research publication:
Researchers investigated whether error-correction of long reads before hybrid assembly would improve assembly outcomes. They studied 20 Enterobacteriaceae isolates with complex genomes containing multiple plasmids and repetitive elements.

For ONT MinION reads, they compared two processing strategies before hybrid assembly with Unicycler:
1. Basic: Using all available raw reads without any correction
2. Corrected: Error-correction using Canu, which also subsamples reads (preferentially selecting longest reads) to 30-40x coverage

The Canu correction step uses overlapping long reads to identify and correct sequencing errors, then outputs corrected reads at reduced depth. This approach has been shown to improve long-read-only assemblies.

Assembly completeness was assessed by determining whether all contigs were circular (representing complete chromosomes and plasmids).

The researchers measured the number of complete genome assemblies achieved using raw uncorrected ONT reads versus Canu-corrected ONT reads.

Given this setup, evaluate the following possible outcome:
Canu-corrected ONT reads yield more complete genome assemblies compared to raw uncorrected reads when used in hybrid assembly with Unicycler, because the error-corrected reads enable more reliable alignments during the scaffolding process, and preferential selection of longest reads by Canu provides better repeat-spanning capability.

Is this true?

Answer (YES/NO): NO